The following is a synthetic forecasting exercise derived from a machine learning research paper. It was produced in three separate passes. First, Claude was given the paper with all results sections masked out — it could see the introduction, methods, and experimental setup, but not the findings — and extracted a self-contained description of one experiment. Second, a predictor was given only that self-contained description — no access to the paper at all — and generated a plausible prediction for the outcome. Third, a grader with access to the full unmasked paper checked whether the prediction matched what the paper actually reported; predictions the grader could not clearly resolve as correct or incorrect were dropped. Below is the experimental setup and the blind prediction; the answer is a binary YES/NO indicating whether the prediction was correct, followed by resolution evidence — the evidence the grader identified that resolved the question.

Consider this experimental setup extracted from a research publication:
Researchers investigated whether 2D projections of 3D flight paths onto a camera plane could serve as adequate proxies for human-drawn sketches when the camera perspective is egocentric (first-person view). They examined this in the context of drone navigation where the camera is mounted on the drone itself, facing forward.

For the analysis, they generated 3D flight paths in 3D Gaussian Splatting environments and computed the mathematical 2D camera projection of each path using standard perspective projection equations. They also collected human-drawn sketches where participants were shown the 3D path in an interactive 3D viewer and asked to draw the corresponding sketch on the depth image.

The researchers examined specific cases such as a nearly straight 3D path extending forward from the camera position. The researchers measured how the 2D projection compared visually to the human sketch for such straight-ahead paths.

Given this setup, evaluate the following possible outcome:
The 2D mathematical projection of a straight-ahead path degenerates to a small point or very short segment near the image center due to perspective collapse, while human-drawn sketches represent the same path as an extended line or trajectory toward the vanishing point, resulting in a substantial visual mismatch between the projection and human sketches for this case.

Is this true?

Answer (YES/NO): YES